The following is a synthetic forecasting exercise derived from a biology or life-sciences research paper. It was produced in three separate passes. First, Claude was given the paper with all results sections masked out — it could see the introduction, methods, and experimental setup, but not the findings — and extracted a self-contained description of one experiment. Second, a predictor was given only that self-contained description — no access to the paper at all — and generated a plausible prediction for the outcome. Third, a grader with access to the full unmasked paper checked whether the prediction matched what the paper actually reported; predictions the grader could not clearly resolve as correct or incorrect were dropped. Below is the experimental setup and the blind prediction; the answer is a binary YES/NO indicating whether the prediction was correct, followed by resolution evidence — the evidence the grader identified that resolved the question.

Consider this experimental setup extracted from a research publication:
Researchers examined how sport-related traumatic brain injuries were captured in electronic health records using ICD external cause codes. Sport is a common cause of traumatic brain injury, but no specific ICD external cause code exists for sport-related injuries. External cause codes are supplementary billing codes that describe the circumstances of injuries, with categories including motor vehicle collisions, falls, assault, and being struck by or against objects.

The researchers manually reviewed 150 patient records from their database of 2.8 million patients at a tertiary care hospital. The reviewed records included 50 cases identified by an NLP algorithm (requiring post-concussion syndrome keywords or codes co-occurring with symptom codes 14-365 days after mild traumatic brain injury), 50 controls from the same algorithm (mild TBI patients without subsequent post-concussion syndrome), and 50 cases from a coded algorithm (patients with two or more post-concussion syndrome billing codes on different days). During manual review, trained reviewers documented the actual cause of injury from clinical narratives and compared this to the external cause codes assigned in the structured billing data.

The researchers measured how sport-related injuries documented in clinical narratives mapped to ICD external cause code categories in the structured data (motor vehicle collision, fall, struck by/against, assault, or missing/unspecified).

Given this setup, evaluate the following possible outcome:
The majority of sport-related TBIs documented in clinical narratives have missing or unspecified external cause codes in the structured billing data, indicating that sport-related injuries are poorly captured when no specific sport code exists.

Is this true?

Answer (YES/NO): YES